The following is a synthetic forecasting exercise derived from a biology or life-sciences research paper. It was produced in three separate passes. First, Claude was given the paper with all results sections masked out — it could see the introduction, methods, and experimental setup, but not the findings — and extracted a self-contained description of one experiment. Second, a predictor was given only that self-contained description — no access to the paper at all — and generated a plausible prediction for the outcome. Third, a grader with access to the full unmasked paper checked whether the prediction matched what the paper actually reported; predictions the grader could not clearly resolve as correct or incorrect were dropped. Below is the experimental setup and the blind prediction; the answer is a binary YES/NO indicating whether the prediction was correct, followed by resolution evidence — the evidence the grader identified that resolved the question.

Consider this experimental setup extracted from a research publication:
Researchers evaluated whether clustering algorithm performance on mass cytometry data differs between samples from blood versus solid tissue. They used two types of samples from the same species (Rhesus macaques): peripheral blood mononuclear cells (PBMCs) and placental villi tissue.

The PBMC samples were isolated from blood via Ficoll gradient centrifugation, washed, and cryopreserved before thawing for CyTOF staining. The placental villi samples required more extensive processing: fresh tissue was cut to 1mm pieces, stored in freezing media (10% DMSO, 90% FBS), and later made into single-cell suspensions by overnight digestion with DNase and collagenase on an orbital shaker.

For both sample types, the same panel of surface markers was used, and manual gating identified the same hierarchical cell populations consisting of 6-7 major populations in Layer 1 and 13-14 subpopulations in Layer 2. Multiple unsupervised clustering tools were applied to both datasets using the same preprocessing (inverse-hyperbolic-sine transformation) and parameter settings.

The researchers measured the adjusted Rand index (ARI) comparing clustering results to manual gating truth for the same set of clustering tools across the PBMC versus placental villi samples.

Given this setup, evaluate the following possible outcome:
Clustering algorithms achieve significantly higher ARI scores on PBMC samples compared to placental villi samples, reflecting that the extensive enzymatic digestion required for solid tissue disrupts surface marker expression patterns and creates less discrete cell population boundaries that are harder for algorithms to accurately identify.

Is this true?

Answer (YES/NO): NO